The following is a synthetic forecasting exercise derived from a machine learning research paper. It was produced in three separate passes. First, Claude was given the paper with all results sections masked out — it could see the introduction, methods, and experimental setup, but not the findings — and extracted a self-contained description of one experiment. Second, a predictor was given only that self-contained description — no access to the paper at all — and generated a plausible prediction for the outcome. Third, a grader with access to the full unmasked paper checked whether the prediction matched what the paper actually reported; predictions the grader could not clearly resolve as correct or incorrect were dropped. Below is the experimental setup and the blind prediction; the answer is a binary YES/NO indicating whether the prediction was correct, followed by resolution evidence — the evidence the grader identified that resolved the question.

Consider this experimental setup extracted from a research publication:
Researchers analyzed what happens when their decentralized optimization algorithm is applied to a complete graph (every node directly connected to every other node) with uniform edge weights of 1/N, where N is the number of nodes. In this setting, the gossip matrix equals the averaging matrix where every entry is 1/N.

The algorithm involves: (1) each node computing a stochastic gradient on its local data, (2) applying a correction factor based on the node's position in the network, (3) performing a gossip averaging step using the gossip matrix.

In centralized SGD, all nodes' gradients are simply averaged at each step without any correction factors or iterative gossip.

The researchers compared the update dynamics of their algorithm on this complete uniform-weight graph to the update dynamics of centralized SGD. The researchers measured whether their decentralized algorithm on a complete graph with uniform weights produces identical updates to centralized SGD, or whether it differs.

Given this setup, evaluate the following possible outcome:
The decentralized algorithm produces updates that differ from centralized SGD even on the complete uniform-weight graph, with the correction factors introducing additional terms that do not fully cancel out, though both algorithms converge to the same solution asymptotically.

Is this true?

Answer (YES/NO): NO